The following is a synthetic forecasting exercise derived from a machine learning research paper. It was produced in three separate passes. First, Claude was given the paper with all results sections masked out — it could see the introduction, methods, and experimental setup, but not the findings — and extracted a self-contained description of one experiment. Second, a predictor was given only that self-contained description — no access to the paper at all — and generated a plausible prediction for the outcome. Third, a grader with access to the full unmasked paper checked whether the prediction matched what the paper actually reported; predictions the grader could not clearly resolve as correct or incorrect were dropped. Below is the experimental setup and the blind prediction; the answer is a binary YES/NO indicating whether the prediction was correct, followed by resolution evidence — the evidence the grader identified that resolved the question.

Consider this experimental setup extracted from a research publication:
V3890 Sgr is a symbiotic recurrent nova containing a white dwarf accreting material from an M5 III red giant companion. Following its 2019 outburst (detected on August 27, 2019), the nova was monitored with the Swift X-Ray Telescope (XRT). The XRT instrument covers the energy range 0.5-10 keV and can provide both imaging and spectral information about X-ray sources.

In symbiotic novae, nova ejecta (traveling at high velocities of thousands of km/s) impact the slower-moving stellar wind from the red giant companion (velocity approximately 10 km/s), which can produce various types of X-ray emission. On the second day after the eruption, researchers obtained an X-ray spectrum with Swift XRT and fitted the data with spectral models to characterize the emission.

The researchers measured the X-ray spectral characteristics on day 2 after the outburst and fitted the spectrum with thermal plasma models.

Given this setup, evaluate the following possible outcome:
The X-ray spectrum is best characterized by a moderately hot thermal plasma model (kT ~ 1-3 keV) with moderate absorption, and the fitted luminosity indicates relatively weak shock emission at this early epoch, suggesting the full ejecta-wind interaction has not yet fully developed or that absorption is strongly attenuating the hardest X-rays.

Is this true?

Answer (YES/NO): NO